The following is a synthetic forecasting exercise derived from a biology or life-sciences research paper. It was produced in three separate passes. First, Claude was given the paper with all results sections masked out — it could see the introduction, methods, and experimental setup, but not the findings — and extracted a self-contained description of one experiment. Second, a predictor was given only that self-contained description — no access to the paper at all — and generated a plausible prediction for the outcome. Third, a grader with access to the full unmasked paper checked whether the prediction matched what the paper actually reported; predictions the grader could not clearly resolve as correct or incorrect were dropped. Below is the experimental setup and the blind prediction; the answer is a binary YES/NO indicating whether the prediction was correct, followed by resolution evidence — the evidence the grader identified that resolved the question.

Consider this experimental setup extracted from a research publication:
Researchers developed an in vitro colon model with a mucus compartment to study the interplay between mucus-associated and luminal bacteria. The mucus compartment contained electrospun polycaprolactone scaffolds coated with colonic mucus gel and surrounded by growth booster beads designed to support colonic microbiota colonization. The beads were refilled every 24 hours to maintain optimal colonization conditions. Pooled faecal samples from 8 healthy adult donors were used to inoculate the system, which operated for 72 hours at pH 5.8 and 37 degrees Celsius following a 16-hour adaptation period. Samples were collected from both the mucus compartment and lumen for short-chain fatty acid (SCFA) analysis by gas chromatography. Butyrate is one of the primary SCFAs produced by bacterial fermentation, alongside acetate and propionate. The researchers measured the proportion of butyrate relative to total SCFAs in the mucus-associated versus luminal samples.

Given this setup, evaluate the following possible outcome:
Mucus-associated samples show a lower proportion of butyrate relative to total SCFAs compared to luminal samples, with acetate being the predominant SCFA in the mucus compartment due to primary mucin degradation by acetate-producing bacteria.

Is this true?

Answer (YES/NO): NO